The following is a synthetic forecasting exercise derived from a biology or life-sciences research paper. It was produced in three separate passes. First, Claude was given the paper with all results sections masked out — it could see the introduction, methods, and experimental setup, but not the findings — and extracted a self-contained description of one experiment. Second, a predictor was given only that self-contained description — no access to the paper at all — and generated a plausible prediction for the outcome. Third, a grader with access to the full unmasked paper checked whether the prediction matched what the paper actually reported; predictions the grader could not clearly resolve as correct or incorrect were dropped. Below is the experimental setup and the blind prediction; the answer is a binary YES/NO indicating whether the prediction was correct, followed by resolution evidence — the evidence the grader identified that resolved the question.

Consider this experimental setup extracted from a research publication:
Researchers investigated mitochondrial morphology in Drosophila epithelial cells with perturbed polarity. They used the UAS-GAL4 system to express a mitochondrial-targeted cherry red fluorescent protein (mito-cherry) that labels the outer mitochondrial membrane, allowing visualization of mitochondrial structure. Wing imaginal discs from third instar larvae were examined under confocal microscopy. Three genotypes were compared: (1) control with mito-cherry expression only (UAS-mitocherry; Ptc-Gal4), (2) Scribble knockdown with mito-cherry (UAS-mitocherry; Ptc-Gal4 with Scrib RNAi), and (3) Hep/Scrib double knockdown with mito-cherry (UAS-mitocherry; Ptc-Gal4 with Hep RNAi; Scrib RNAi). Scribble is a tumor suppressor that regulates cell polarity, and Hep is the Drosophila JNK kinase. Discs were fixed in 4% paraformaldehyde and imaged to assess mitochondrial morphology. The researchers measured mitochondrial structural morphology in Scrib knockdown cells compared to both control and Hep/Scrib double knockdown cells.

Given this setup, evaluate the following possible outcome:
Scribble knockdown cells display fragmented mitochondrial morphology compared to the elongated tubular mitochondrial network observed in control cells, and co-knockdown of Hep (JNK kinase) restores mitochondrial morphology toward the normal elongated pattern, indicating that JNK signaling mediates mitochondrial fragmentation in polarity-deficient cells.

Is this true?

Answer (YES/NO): YES